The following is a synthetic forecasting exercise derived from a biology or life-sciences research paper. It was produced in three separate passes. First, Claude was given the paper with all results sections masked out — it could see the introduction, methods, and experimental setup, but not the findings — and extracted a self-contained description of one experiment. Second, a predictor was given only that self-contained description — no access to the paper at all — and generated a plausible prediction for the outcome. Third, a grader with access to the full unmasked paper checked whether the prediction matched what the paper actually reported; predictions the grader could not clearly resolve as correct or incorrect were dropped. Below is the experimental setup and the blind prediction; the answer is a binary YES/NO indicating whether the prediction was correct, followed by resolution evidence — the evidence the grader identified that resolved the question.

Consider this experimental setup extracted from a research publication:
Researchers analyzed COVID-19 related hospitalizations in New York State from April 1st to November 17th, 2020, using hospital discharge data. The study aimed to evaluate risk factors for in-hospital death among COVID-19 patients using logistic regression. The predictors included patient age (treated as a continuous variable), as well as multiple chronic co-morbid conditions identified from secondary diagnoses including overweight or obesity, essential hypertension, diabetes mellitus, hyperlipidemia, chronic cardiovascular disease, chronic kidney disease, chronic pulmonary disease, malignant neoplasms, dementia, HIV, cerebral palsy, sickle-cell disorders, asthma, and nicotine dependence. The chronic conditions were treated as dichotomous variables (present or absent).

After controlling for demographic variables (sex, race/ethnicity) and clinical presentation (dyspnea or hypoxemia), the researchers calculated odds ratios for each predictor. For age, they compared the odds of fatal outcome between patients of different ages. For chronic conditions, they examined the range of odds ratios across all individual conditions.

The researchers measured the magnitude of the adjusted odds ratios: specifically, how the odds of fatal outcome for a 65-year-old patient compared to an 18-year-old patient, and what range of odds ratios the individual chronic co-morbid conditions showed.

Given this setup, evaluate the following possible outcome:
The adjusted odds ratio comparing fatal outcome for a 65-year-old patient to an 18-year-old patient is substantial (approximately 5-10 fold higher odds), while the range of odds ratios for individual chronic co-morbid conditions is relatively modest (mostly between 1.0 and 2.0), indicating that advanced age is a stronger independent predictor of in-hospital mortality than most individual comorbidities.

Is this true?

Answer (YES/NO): NO